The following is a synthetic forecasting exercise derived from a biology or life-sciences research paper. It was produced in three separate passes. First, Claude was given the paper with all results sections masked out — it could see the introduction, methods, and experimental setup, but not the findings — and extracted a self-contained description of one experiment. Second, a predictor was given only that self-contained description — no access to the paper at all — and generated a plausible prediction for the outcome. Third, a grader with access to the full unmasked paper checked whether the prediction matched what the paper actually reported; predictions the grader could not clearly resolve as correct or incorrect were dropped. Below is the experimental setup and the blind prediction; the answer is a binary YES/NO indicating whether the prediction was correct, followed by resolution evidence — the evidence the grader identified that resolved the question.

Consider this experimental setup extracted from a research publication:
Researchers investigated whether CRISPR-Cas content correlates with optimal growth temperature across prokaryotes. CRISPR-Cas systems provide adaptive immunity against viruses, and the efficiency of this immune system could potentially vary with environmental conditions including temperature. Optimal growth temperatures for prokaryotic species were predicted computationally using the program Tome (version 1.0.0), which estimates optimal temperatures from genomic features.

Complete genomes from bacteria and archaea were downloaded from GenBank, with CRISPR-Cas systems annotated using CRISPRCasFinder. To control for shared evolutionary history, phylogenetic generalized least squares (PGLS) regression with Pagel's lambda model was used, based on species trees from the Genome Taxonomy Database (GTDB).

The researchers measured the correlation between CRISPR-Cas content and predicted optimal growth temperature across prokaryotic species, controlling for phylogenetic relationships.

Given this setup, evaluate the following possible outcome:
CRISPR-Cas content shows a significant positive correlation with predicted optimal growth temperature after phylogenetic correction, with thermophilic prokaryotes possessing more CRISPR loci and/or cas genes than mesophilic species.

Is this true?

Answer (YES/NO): YES